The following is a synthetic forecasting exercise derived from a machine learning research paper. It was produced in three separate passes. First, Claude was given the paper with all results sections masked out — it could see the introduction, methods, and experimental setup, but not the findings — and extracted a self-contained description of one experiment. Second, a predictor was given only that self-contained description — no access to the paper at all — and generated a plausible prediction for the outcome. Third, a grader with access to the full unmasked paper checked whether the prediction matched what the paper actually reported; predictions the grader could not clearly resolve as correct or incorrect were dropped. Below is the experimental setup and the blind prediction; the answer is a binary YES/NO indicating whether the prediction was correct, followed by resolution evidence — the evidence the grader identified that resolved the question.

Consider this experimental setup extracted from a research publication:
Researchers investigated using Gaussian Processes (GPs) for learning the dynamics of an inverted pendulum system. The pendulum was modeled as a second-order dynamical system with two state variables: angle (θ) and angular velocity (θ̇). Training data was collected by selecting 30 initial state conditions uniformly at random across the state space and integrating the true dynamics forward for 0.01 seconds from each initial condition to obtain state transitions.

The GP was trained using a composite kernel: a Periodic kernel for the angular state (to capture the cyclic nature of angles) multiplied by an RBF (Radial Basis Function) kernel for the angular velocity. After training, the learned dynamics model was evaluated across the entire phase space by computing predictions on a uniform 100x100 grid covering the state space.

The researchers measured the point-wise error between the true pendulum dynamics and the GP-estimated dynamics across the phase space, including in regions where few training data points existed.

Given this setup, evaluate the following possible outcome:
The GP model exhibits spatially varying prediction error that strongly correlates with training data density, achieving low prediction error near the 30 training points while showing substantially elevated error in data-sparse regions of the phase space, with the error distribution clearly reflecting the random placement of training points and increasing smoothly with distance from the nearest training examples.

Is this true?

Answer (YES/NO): NO